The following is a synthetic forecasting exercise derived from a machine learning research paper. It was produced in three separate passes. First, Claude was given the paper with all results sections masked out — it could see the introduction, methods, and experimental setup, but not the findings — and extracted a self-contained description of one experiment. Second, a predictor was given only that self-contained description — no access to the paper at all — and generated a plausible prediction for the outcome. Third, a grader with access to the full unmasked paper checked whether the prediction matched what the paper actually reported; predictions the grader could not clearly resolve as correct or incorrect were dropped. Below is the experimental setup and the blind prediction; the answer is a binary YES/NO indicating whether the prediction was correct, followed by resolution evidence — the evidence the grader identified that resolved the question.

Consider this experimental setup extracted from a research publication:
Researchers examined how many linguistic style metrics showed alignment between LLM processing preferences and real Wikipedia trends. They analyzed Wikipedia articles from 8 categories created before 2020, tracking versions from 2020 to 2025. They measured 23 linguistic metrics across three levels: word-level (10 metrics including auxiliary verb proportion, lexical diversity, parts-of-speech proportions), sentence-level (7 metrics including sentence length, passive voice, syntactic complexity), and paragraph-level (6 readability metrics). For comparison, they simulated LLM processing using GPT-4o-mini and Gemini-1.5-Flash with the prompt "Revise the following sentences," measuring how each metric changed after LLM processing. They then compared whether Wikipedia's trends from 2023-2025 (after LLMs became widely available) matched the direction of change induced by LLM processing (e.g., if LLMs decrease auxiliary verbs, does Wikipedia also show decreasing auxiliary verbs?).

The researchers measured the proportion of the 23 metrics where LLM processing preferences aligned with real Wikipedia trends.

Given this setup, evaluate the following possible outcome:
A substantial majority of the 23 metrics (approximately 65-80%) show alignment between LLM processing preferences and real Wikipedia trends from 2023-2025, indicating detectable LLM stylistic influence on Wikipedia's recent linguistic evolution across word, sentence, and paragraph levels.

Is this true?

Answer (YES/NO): NO